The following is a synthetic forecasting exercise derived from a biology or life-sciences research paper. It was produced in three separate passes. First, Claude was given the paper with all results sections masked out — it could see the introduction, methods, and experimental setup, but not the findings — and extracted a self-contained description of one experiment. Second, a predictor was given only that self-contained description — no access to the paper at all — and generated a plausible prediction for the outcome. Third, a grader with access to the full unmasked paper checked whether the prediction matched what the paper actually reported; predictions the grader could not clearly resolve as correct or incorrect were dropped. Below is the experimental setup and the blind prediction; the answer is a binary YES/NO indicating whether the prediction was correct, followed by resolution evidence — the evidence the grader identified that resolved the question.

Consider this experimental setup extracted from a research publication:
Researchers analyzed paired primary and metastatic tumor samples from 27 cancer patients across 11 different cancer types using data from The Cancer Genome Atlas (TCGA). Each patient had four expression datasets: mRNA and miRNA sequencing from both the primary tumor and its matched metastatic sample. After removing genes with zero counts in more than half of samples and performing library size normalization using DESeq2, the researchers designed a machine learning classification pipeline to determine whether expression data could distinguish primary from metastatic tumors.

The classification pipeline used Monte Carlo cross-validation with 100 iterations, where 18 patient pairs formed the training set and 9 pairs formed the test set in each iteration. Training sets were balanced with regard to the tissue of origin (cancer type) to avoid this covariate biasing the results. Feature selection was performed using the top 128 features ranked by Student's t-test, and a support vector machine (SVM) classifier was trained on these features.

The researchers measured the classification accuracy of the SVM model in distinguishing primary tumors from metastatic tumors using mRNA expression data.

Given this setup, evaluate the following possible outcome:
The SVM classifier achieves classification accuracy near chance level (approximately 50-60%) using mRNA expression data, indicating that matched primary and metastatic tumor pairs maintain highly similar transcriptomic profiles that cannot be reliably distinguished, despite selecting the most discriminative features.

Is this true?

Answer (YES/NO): NO